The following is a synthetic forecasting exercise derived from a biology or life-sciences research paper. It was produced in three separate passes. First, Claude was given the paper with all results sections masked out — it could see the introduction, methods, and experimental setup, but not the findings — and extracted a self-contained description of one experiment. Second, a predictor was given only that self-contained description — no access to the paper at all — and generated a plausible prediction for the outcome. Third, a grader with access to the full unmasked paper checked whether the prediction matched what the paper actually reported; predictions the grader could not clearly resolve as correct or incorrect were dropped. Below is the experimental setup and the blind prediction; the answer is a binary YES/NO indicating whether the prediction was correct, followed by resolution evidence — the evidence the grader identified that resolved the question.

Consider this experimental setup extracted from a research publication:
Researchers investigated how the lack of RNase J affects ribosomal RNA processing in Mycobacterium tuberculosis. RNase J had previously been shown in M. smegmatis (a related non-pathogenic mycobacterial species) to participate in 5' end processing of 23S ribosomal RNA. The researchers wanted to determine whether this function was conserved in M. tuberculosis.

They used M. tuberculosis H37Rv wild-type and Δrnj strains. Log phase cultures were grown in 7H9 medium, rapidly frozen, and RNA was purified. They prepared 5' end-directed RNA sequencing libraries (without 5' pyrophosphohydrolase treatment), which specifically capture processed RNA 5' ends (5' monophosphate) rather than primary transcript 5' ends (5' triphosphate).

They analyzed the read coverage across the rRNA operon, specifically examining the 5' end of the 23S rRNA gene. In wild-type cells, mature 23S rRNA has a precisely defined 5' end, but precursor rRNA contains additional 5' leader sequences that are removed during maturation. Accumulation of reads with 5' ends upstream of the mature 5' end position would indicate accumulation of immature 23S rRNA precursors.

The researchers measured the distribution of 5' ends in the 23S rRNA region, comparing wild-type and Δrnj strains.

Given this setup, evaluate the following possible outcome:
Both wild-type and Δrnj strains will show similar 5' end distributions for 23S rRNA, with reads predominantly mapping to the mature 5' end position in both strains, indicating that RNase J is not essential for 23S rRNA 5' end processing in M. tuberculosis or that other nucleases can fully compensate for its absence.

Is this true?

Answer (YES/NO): NO